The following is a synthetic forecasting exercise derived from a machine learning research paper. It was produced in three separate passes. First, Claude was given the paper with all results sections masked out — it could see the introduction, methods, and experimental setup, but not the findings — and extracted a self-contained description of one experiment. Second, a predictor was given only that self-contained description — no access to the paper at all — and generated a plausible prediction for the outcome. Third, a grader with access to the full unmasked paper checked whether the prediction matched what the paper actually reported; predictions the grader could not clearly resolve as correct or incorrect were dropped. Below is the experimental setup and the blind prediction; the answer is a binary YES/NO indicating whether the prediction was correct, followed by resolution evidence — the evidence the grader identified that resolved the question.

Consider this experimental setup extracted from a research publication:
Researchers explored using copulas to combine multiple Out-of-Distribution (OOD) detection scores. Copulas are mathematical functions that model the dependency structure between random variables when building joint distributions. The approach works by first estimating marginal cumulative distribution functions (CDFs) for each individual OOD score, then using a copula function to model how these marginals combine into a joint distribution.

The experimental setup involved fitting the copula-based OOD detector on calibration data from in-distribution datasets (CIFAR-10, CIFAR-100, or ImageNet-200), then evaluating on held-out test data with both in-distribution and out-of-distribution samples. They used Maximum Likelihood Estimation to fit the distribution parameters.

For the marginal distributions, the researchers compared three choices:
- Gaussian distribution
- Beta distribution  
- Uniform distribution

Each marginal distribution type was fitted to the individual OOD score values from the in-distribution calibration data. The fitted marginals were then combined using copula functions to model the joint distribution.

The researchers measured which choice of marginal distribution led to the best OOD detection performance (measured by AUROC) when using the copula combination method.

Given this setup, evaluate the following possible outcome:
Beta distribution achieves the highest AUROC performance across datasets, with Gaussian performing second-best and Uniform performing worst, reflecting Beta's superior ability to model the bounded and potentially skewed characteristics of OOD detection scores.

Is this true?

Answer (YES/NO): NO